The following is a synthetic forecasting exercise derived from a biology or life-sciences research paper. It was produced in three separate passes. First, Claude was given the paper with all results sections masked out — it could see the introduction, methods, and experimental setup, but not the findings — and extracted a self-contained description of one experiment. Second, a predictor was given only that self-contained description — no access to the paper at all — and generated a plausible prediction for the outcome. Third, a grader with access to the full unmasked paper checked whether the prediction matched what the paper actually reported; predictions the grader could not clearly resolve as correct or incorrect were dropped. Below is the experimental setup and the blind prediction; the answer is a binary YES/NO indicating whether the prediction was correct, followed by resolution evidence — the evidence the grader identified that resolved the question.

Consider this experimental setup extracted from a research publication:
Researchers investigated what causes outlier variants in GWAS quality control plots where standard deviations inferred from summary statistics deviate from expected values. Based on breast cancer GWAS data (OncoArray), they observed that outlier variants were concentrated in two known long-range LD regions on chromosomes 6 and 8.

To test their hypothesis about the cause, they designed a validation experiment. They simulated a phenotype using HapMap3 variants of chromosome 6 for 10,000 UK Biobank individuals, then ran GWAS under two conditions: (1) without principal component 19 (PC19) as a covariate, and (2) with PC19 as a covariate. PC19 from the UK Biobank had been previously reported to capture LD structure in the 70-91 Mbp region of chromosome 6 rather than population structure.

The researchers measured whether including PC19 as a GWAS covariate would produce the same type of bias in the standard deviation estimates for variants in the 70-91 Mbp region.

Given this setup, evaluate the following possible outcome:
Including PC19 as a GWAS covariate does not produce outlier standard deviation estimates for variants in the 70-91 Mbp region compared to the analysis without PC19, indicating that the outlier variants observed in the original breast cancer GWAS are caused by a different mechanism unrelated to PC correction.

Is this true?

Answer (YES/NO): NO